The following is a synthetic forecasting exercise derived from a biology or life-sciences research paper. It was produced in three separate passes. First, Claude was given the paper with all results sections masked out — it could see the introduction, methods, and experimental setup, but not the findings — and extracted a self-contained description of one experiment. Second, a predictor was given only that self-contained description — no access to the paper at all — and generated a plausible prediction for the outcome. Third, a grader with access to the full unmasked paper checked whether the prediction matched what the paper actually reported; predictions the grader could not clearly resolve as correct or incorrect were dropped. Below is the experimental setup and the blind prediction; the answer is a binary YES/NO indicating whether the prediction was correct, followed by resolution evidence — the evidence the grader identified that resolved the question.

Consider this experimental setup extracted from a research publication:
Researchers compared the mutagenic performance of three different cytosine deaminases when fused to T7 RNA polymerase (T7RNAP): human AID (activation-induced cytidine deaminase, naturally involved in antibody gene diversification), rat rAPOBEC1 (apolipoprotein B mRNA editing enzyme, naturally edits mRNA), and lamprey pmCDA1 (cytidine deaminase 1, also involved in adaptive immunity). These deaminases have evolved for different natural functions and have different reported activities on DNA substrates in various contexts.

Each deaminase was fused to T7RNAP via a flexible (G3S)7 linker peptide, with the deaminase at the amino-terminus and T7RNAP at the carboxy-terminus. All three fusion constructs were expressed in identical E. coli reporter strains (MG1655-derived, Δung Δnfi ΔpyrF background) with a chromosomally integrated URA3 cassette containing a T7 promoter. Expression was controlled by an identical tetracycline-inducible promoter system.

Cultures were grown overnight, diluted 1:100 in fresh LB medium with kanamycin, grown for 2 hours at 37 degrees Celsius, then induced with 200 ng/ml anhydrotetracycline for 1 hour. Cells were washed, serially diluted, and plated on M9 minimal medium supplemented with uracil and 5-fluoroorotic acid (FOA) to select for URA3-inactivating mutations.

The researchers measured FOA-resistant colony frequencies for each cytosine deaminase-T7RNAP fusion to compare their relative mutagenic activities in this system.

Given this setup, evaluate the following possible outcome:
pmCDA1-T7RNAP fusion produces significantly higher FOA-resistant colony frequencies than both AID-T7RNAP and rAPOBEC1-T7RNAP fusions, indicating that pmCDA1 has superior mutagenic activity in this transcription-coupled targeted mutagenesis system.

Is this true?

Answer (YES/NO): YES